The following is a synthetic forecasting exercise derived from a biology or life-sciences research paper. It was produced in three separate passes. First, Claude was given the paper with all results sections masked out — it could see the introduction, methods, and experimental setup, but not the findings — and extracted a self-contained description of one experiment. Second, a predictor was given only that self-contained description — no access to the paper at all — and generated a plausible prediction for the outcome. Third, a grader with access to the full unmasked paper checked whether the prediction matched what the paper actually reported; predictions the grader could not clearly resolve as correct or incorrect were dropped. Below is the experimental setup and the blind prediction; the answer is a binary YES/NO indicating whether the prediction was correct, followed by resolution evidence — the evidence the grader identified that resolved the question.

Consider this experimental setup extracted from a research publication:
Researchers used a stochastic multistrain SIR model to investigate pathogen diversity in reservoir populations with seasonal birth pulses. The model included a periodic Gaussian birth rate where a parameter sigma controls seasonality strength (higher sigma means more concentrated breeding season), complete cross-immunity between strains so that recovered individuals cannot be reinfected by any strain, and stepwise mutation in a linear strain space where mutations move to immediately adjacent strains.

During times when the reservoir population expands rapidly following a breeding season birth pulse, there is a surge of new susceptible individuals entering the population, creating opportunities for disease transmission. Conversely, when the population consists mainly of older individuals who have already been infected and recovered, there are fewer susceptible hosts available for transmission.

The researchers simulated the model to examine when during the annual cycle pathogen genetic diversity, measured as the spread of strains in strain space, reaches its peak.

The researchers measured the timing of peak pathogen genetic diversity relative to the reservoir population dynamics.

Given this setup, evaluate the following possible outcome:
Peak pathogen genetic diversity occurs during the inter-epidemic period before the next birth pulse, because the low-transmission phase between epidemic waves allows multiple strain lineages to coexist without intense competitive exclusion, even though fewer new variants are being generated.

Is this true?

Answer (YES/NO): NO